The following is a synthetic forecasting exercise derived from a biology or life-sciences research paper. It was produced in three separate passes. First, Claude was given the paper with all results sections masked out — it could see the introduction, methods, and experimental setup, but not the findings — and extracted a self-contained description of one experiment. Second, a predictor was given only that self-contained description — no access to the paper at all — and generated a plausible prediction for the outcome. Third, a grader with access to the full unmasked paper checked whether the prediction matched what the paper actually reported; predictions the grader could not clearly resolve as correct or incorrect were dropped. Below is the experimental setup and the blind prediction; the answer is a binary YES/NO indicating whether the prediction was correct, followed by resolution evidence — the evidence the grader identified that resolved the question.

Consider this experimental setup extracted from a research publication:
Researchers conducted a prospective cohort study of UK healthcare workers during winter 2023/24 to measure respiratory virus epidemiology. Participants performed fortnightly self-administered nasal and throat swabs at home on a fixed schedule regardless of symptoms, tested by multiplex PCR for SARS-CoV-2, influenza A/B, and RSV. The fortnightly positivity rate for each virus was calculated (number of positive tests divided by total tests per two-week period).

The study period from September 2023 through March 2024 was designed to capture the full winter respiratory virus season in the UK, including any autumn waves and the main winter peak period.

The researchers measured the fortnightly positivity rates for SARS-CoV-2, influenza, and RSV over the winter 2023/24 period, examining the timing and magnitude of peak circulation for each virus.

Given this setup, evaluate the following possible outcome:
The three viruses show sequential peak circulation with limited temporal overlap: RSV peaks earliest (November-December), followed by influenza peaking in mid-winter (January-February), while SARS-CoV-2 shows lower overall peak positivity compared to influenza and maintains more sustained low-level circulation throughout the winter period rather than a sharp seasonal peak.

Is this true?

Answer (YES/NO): NO